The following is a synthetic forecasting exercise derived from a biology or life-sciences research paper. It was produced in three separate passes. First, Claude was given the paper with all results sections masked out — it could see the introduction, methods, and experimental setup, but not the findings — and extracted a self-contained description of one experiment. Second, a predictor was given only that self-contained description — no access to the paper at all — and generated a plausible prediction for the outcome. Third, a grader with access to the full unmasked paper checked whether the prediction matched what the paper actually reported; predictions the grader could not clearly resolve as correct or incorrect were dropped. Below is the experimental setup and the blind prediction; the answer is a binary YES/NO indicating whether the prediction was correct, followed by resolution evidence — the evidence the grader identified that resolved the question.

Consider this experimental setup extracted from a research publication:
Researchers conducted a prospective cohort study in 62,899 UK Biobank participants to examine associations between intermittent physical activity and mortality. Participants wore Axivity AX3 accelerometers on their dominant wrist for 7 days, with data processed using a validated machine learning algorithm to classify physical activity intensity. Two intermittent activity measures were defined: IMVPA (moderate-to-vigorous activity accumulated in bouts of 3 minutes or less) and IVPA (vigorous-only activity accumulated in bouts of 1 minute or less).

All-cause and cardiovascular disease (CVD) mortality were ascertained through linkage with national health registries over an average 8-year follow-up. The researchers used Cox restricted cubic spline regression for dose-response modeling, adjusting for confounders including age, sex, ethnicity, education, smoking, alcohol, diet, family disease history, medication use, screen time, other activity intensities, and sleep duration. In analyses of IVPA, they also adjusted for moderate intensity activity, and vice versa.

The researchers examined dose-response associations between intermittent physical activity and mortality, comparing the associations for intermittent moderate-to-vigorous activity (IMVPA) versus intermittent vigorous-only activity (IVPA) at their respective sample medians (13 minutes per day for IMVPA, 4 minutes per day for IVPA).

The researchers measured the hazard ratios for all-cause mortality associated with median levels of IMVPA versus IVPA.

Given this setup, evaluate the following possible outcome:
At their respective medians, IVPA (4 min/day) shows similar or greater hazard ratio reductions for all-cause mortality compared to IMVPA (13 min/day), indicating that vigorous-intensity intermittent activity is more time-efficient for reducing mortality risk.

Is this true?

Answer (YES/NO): NO